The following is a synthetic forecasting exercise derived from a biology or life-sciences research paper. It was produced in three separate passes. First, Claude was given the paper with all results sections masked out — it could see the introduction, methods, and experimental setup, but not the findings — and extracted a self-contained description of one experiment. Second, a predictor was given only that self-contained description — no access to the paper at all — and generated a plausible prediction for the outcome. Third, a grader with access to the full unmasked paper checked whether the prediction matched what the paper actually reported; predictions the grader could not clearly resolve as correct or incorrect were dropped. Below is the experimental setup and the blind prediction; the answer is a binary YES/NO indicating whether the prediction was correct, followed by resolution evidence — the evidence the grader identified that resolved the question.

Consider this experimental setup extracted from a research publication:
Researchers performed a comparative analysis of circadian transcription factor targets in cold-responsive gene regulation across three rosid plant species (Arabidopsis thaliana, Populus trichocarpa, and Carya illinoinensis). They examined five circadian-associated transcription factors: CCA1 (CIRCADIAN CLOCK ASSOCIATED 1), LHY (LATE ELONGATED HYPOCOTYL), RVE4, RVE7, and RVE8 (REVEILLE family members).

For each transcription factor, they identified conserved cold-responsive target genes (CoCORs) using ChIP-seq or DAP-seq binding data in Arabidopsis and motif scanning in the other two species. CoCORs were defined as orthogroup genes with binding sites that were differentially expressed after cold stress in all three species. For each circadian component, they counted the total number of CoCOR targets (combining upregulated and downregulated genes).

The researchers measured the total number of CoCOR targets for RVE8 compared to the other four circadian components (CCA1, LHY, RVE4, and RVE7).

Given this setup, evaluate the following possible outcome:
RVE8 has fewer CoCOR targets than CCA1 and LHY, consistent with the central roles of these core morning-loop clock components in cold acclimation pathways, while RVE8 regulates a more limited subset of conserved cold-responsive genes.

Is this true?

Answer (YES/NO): YES